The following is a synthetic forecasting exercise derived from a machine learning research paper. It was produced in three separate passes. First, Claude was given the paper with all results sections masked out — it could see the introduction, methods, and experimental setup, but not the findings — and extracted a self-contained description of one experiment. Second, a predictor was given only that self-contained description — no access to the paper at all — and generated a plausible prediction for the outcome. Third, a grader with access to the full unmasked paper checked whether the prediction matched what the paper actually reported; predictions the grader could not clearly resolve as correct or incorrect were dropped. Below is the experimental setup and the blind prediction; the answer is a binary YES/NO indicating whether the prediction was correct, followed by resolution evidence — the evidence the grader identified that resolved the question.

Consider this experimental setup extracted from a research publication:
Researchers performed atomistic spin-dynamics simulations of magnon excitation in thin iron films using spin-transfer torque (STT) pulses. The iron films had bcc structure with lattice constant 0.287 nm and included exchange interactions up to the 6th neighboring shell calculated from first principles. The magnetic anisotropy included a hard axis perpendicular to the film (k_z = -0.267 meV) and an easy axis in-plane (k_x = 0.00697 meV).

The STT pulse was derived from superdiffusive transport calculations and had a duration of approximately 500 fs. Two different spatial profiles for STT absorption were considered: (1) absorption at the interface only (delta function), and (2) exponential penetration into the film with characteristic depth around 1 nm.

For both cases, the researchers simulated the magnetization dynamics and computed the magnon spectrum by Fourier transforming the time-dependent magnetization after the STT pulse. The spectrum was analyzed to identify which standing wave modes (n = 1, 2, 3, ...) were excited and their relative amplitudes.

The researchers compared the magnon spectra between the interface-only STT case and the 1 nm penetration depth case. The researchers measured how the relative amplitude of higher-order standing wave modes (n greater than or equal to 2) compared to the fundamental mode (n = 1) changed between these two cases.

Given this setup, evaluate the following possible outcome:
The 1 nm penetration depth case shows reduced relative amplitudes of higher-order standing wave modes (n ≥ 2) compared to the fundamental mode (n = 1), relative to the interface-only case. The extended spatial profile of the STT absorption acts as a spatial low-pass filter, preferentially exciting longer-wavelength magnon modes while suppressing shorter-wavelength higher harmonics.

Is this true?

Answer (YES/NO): YES